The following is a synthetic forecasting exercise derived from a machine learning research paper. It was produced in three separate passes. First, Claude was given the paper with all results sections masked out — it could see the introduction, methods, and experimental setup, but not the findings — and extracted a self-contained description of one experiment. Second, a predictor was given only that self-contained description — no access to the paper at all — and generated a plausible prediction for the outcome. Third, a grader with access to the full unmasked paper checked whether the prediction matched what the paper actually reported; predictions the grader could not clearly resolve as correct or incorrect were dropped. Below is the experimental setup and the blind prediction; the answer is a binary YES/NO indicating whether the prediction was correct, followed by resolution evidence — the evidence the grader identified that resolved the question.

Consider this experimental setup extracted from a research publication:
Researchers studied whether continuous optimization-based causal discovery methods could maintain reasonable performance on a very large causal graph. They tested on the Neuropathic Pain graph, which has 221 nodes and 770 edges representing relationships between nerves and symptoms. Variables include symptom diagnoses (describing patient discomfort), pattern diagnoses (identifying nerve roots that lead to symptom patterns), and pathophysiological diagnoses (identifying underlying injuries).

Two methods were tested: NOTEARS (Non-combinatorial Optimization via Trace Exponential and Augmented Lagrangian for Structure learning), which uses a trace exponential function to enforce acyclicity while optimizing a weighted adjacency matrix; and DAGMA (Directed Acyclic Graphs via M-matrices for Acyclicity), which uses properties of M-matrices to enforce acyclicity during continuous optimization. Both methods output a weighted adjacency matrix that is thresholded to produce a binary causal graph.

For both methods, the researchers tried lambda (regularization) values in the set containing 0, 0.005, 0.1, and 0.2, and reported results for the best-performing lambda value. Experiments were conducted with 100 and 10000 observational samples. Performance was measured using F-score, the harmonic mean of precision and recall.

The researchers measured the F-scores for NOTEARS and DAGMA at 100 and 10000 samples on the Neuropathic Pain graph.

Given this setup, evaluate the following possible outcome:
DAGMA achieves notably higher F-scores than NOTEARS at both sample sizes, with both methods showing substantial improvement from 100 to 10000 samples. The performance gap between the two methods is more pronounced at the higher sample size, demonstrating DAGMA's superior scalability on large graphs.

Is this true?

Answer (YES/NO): NO